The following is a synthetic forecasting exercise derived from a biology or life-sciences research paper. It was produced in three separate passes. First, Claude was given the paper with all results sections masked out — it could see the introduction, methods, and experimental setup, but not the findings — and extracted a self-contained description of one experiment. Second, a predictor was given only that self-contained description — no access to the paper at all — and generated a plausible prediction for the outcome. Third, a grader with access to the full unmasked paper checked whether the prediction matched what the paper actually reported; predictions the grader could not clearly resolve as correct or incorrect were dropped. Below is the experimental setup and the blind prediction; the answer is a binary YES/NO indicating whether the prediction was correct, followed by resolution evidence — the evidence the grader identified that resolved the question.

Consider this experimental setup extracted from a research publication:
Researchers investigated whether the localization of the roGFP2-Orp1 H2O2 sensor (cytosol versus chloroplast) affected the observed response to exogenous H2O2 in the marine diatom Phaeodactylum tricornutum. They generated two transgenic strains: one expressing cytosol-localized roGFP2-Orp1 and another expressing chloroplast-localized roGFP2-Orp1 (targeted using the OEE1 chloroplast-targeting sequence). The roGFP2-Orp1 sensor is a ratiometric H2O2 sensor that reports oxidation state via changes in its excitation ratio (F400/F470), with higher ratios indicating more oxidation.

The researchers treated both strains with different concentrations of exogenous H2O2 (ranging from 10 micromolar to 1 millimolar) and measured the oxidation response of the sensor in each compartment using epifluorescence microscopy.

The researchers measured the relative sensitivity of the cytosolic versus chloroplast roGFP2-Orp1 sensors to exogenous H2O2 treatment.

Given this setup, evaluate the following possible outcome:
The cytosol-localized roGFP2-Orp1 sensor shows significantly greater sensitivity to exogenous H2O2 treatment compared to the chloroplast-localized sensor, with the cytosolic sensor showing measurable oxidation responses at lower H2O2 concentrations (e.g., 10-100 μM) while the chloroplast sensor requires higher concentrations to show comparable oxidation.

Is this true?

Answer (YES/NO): NO